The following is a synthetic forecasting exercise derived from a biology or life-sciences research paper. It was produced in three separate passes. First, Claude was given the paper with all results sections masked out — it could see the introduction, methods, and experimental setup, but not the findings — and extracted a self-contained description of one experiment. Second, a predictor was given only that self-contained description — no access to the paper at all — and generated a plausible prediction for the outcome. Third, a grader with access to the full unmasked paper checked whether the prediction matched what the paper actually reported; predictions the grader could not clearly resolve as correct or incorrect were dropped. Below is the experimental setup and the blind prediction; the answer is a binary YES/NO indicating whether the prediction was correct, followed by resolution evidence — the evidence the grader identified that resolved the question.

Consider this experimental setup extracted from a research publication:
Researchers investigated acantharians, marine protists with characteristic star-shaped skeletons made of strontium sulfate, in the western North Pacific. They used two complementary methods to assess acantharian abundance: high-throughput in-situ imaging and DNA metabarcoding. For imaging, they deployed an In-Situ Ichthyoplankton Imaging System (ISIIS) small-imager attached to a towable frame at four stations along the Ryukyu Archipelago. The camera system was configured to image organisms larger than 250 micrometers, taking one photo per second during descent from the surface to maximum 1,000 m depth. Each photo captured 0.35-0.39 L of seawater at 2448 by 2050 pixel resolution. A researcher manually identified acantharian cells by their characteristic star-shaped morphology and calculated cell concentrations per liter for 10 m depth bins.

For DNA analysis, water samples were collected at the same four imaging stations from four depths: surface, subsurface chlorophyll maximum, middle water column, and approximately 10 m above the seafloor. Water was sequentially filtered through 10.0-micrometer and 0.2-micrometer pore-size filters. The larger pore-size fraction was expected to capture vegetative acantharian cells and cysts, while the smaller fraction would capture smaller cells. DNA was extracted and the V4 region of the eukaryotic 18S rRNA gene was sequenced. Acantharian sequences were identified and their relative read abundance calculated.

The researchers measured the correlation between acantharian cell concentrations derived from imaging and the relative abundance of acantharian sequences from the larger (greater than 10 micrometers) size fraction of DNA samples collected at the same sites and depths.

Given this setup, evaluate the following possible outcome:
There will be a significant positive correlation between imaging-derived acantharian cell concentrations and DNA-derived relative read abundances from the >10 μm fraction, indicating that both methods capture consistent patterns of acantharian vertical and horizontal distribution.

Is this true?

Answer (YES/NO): YES